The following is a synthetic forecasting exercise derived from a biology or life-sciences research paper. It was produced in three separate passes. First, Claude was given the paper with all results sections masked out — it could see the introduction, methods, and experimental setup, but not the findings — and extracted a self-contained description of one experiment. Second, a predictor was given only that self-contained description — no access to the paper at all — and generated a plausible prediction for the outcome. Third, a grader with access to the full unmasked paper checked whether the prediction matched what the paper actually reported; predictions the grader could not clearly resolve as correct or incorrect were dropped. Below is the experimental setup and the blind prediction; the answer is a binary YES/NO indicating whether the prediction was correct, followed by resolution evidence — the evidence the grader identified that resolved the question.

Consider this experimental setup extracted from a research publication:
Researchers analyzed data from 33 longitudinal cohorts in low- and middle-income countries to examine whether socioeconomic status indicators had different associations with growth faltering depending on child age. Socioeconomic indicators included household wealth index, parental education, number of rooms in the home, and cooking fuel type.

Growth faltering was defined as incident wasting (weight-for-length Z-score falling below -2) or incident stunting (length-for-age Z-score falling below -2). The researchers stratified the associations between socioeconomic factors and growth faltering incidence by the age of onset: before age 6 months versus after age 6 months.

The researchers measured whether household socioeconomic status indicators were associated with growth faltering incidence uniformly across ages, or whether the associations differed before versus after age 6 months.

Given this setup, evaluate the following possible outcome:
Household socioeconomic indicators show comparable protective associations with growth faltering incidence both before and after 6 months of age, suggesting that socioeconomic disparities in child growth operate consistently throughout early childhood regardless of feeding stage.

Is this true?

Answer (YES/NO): NO